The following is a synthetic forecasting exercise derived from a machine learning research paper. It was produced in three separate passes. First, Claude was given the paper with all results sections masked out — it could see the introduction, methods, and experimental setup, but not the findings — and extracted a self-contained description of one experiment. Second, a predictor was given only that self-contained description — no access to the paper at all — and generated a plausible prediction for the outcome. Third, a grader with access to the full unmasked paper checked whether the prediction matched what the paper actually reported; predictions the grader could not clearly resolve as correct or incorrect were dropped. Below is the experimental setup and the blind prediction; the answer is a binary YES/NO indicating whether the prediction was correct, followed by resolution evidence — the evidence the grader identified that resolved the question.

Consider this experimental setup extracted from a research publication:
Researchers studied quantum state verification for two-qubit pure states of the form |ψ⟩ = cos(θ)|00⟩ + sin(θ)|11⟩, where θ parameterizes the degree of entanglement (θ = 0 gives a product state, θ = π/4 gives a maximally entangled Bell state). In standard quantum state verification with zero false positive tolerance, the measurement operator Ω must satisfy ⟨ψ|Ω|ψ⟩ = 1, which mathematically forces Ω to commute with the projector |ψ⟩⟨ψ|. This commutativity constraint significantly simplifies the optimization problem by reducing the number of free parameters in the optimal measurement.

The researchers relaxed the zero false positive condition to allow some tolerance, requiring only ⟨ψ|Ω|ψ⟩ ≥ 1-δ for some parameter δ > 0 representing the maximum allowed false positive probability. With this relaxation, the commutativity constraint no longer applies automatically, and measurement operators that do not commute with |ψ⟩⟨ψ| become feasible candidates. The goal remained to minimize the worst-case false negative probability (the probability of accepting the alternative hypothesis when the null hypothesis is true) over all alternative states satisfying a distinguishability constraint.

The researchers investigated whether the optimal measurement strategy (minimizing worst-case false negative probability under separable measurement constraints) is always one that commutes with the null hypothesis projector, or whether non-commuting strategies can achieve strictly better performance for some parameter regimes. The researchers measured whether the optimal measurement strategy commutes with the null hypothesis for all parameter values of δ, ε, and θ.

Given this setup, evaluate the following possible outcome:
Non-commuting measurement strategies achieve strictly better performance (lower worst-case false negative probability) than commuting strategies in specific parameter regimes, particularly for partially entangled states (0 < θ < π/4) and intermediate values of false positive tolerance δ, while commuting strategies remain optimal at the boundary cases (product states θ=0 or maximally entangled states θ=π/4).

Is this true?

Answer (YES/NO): NO